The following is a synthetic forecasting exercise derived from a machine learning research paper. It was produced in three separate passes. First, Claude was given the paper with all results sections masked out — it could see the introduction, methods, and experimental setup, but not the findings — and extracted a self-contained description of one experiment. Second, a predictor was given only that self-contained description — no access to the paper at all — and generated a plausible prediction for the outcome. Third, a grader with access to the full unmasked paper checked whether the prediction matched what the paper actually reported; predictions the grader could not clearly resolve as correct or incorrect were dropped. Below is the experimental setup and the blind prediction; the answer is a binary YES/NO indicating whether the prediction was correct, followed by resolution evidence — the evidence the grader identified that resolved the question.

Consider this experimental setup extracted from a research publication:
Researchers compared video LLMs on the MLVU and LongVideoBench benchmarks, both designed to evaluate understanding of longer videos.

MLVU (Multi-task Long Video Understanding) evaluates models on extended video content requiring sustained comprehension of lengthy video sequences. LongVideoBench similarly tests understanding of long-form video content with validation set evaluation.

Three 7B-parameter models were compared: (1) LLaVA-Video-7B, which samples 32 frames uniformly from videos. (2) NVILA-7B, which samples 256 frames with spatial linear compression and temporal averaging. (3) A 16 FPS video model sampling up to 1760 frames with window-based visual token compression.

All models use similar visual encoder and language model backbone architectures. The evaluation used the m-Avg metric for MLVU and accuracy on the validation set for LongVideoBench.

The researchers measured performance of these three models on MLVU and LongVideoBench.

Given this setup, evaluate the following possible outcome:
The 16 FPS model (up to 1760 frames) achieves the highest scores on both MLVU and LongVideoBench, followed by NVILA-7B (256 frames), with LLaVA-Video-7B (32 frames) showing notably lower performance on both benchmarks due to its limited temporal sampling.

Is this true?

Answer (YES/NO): NO